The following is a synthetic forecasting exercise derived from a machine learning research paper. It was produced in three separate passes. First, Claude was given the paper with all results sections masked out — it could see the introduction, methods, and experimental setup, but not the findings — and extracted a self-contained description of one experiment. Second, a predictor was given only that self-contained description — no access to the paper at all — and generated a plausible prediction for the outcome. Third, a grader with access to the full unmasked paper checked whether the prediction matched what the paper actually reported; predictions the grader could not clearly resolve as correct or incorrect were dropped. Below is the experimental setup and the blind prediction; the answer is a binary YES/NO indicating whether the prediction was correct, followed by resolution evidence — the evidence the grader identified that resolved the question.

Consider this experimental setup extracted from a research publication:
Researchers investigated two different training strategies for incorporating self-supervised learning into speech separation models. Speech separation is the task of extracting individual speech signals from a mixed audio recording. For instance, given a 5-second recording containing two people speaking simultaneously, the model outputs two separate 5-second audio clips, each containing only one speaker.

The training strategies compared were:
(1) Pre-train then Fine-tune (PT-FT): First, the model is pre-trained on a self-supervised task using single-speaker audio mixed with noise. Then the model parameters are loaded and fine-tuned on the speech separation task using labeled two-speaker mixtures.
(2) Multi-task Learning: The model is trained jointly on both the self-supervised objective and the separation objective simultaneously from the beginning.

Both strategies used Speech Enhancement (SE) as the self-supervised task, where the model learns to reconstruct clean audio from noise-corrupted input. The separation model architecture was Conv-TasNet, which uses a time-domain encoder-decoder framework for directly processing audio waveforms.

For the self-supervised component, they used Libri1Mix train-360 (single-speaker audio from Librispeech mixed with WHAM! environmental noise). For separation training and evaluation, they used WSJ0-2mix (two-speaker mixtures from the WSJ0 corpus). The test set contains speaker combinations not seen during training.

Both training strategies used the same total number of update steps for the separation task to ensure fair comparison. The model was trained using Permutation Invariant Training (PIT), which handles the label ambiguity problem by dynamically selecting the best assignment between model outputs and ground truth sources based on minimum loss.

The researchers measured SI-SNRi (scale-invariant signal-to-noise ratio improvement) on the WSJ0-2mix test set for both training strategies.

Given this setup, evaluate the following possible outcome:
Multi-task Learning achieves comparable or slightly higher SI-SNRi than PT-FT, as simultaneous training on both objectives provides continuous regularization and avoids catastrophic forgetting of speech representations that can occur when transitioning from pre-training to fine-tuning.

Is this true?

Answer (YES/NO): NO